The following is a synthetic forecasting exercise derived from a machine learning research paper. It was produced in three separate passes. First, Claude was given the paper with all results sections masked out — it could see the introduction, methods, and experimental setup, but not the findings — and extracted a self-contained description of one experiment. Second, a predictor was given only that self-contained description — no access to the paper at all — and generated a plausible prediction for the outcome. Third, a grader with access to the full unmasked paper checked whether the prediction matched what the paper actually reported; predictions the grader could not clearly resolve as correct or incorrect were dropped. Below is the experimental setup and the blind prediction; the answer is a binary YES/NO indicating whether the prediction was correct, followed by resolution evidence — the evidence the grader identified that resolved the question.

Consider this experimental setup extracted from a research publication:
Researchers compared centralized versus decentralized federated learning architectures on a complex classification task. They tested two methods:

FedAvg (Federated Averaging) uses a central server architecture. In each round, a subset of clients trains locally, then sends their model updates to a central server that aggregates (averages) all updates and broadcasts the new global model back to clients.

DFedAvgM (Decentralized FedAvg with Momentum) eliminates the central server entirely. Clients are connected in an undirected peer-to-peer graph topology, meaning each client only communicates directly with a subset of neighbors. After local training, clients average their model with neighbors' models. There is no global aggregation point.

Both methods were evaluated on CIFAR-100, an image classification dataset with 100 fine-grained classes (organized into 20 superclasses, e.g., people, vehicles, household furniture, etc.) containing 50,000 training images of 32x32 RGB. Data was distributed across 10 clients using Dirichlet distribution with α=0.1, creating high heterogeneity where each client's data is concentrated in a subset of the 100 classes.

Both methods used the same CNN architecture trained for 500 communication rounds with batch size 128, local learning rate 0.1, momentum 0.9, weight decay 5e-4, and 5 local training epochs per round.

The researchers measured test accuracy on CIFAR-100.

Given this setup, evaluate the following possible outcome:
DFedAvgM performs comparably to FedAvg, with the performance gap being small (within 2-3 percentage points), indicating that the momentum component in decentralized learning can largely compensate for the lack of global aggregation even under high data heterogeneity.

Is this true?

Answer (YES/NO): YES